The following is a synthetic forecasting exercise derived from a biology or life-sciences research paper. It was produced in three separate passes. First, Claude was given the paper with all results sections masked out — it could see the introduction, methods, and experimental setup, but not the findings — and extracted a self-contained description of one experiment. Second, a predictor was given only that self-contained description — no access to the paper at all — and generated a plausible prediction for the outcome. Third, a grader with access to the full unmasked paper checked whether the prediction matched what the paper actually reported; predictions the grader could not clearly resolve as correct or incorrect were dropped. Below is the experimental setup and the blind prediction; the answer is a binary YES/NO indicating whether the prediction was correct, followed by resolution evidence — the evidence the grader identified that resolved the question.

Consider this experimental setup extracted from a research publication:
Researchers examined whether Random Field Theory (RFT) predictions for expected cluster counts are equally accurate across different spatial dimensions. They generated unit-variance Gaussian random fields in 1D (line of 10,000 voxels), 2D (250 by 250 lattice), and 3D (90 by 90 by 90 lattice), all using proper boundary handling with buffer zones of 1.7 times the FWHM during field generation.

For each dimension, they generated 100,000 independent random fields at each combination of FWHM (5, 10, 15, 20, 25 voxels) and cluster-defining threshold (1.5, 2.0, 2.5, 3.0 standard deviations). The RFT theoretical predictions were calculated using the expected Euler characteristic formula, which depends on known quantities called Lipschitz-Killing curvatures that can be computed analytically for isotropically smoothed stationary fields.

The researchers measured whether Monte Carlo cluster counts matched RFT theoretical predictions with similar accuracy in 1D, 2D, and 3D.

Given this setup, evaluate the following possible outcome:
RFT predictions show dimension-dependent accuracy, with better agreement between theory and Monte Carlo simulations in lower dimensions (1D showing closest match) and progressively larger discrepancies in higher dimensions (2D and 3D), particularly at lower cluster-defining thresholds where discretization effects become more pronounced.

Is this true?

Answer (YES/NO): NO